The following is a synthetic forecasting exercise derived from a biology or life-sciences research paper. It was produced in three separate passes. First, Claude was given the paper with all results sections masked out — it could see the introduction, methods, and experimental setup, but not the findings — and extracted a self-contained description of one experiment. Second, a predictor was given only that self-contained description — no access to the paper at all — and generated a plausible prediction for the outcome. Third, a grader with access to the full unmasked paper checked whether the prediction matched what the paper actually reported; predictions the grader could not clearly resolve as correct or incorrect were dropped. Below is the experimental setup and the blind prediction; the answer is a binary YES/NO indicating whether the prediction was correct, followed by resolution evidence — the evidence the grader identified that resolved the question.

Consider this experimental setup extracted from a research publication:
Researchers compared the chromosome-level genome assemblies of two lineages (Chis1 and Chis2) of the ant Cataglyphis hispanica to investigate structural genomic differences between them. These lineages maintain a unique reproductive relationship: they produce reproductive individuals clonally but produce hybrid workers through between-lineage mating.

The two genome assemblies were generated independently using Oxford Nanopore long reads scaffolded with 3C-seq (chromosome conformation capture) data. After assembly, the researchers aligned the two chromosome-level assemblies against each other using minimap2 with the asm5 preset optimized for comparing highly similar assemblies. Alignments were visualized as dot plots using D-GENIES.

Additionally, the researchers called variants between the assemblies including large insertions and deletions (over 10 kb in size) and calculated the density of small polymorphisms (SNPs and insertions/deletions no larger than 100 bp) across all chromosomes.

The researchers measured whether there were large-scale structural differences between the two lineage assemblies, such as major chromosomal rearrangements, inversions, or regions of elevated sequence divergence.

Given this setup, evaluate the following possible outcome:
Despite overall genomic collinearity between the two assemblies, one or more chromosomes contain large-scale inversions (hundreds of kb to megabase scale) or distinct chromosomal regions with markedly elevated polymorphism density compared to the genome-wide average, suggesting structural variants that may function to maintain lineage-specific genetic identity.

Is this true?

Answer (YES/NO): NO